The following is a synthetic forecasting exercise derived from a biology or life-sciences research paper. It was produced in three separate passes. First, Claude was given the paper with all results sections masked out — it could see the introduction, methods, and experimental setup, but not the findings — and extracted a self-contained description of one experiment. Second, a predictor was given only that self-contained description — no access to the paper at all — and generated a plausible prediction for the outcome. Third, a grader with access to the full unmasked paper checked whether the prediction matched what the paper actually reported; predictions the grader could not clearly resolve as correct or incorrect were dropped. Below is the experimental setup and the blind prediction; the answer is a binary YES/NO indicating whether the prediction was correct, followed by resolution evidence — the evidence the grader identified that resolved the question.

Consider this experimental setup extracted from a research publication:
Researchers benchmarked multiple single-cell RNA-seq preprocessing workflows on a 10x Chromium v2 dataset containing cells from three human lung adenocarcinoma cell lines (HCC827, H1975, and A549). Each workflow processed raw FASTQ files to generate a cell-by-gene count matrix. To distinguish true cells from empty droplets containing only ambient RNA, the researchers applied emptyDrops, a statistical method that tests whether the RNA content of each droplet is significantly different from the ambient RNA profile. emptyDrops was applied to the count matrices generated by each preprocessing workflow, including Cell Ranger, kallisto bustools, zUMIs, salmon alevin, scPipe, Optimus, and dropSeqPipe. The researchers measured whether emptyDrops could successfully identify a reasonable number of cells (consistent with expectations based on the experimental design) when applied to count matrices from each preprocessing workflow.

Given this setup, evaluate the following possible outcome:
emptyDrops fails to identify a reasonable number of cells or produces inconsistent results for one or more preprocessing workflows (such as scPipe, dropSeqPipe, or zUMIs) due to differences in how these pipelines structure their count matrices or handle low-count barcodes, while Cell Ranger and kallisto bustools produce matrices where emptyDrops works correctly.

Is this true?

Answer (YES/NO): NO